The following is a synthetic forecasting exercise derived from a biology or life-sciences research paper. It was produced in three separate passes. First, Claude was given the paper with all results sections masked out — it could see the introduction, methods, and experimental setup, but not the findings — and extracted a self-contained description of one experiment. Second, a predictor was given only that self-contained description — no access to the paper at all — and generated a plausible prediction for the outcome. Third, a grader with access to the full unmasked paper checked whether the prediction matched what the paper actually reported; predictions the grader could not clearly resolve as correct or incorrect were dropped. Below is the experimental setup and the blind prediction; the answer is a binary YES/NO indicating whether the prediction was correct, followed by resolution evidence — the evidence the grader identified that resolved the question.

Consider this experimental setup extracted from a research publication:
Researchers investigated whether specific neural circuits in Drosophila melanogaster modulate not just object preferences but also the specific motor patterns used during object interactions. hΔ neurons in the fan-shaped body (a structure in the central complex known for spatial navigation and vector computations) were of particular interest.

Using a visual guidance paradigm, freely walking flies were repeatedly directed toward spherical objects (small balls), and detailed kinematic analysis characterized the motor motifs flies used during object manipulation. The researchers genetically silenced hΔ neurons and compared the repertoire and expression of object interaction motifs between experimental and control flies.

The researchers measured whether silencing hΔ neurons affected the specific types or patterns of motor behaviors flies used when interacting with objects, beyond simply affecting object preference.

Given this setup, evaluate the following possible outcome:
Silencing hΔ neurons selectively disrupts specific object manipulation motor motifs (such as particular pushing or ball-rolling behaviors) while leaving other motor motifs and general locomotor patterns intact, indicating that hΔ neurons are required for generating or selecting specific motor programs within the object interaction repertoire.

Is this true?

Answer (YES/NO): NO